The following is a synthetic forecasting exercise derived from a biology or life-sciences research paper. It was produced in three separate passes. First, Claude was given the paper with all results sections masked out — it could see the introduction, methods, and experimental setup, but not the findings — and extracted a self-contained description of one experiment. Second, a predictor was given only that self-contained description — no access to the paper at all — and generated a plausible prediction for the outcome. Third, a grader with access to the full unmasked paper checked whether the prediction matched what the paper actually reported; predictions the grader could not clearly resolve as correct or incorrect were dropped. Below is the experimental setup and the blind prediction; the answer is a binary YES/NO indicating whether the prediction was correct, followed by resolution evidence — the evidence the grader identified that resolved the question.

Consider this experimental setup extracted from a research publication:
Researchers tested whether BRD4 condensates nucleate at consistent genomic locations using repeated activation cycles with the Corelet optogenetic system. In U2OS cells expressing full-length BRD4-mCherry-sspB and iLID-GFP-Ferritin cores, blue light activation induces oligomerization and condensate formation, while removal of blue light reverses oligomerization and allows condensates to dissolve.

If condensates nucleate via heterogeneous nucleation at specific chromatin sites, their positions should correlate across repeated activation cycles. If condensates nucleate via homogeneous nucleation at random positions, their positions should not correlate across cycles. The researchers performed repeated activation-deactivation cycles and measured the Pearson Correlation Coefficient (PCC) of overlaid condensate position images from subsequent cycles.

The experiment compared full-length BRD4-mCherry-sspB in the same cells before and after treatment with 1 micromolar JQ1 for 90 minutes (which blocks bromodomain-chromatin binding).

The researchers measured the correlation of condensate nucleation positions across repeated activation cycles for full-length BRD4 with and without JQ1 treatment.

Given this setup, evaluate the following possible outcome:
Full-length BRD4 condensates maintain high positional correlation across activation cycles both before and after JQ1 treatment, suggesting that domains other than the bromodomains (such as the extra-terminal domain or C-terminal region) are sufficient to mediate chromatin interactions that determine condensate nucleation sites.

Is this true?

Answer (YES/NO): NO